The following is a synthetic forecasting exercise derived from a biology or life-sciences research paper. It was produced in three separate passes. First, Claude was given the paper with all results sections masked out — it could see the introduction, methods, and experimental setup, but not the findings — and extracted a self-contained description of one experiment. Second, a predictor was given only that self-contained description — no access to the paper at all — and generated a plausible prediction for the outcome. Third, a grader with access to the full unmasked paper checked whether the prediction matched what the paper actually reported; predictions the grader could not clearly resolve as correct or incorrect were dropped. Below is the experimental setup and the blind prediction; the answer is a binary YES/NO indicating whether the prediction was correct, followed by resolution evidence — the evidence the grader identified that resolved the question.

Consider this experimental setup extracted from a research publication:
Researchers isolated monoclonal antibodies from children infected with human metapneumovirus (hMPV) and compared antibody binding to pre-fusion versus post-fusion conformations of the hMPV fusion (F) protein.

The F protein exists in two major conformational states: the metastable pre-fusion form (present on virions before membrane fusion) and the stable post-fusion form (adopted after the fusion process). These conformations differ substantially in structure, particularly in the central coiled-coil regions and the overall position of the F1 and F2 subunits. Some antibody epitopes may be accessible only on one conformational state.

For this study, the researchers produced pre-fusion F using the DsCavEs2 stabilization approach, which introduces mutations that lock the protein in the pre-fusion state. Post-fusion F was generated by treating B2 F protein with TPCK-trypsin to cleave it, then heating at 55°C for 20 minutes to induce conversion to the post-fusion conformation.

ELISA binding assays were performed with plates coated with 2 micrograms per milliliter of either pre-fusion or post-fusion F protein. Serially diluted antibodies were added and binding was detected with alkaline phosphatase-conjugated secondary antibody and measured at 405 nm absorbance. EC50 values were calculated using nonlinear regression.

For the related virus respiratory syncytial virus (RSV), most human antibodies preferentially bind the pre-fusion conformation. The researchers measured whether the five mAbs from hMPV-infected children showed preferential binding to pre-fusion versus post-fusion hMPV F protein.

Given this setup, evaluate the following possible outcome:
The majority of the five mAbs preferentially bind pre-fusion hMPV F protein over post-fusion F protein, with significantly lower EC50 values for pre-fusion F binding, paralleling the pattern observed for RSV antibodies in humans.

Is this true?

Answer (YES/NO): YES